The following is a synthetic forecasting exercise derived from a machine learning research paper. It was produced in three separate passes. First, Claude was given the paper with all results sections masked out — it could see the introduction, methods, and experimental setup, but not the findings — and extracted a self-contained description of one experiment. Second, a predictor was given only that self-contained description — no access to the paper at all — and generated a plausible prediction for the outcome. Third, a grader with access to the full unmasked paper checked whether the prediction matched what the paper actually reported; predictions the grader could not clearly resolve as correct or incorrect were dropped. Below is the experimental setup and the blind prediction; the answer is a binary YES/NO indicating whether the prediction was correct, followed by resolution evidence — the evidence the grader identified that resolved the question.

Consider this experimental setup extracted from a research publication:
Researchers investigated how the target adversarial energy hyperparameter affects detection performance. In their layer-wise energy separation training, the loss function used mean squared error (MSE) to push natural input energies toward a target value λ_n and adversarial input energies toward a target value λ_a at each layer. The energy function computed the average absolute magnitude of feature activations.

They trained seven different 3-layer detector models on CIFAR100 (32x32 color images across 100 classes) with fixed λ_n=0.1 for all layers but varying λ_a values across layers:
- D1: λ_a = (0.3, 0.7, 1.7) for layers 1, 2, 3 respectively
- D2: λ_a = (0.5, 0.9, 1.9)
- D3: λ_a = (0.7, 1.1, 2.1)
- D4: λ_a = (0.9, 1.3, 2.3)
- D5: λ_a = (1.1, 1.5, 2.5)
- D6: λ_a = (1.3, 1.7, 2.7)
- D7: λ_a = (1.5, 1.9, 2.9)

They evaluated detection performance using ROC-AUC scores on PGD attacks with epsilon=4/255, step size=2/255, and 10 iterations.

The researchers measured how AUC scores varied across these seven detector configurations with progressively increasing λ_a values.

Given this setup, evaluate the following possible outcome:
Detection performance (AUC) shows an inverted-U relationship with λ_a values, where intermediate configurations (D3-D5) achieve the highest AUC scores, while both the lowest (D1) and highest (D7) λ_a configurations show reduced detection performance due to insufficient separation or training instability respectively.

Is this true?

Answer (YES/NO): YES